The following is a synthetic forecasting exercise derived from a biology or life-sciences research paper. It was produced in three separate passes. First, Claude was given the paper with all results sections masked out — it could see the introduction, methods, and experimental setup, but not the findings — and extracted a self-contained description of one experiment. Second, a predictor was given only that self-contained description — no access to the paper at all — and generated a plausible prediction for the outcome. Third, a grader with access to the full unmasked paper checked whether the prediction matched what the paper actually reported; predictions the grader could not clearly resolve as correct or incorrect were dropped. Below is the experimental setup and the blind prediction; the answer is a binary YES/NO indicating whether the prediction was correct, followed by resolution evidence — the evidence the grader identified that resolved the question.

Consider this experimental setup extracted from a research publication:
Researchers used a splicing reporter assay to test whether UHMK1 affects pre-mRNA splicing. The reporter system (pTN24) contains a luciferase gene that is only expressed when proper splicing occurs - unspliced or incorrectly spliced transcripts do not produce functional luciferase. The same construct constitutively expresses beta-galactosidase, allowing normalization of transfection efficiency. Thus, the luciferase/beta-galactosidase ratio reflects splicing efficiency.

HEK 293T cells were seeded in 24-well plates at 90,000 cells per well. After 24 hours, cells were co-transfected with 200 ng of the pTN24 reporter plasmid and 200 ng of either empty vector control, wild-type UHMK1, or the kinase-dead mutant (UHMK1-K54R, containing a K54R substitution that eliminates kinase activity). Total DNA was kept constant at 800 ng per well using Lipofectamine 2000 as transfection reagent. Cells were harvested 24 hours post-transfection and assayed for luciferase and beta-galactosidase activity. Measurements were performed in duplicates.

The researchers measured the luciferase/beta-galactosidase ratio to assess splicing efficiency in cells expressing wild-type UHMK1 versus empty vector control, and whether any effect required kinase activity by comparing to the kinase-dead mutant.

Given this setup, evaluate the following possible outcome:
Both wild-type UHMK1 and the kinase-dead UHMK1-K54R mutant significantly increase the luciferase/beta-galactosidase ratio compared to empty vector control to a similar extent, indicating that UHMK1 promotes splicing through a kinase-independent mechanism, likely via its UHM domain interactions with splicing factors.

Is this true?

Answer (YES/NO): NO